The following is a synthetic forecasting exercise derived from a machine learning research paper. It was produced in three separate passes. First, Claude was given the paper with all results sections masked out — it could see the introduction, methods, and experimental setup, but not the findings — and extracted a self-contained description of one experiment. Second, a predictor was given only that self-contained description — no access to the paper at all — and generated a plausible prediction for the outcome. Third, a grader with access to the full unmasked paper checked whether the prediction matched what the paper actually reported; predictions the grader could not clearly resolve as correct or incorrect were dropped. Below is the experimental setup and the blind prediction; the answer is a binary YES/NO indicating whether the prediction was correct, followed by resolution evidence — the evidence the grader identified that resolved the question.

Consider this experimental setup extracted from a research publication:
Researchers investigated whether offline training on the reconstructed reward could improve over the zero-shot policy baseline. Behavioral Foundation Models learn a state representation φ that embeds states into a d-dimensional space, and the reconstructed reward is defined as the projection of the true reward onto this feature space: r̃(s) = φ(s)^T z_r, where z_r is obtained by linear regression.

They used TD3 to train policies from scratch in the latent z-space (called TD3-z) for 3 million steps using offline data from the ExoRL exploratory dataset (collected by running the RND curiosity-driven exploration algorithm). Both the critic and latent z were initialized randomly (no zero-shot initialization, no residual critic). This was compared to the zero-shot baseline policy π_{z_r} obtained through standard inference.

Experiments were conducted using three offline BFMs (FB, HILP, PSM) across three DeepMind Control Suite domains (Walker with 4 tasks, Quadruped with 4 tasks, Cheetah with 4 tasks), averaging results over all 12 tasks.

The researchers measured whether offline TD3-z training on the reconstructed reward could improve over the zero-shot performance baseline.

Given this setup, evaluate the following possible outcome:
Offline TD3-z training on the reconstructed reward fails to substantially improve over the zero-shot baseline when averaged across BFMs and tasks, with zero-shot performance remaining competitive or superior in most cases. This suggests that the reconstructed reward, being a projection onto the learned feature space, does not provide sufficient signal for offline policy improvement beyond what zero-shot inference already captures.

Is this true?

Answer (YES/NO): NO